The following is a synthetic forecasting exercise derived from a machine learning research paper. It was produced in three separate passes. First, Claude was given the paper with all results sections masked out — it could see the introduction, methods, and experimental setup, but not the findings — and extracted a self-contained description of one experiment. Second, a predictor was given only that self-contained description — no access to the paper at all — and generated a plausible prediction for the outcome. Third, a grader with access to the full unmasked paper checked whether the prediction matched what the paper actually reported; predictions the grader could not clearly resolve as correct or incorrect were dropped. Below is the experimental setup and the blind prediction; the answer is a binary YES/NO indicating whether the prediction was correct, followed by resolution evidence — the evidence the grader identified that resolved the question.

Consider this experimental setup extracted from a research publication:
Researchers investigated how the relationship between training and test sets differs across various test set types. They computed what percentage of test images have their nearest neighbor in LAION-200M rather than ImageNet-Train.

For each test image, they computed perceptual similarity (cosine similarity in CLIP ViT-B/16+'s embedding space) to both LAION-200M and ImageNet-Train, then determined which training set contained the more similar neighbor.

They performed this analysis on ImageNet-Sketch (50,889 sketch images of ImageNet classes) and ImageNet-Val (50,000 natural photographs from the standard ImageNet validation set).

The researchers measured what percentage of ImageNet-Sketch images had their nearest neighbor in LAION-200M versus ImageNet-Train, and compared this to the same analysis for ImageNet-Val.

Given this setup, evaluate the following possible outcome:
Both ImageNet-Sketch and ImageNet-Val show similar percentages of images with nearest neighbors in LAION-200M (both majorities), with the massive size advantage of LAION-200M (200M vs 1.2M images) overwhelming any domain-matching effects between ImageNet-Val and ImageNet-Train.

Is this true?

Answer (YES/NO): NO